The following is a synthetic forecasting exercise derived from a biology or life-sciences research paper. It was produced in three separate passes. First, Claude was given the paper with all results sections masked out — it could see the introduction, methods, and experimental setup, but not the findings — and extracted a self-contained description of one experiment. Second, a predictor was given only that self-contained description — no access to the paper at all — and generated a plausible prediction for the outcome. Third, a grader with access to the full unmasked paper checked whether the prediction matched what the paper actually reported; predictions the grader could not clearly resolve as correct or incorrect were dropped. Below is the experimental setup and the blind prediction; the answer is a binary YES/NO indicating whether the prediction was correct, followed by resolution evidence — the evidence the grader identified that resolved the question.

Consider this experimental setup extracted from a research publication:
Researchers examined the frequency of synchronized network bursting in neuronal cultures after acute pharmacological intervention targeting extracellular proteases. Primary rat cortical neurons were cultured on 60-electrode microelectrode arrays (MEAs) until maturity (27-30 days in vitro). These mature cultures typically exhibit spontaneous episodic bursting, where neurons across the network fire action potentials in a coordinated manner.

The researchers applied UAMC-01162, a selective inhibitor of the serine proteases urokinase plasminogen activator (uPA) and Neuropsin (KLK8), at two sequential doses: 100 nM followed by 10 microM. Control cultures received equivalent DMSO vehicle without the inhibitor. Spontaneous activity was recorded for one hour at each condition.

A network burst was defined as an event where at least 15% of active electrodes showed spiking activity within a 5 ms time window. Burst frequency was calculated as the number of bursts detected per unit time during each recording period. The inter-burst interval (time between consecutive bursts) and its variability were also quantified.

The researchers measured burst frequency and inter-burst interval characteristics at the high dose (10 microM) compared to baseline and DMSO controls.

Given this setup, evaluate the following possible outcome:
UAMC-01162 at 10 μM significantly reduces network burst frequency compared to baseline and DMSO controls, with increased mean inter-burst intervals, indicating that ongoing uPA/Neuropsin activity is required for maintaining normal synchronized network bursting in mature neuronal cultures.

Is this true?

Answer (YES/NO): YES